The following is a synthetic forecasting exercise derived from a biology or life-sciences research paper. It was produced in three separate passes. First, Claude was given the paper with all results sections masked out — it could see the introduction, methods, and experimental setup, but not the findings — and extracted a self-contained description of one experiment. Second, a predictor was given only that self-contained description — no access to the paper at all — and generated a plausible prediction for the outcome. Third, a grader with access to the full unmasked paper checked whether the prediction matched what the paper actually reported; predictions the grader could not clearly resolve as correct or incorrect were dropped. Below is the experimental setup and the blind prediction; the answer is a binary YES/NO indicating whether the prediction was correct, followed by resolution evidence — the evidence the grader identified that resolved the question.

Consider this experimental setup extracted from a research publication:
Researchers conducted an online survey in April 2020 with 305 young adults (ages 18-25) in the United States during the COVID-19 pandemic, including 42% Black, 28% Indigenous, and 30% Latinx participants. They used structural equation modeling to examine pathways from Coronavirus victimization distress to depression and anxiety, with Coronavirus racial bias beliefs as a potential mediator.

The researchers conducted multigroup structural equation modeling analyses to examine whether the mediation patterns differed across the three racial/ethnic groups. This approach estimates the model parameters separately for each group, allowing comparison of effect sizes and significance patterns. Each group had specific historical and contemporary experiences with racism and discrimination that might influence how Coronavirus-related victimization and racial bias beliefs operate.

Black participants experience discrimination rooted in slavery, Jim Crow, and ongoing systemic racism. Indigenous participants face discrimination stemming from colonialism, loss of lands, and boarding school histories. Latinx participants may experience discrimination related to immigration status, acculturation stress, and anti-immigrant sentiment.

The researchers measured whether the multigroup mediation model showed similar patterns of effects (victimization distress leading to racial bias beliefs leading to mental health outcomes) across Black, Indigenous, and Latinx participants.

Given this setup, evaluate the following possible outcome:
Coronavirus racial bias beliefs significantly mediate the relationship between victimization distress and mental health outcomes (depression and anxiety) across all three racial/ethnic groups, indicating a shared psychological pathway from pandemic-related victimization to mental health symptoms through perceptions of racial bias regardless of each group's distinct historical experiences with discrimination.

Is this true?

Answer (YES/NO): NO